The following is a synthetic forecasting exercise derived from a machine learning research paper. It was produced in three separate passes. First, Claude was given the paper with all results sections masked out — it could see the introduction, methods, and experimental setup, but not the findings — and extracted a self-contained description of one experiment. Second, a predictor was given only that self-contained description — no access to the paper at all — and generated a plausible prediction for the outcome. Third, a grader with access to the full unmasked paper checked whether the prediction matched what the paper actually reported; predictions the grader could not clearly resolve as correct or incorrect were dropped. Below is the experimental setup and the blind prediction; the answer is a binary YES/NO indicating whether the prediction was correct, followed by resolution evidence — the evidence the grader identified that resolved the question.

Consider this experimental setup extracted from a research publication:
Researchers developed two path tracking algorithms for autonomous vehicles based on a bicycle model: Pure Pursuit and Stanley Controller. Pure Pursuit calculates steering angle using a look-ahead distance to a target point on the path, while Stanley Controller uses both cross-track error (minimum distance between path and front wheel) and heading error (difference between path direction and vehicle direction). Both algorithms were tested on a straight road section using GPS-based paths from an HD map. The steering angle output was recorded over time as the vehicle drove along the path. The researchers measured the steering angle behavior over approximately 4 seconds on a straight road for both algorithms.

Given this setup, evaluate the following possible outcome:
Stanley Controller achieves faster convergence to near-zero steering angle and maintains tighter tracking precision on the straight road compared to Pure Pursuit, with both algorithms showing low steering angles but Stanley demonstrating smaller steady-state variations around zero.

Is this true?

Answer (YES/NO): NO